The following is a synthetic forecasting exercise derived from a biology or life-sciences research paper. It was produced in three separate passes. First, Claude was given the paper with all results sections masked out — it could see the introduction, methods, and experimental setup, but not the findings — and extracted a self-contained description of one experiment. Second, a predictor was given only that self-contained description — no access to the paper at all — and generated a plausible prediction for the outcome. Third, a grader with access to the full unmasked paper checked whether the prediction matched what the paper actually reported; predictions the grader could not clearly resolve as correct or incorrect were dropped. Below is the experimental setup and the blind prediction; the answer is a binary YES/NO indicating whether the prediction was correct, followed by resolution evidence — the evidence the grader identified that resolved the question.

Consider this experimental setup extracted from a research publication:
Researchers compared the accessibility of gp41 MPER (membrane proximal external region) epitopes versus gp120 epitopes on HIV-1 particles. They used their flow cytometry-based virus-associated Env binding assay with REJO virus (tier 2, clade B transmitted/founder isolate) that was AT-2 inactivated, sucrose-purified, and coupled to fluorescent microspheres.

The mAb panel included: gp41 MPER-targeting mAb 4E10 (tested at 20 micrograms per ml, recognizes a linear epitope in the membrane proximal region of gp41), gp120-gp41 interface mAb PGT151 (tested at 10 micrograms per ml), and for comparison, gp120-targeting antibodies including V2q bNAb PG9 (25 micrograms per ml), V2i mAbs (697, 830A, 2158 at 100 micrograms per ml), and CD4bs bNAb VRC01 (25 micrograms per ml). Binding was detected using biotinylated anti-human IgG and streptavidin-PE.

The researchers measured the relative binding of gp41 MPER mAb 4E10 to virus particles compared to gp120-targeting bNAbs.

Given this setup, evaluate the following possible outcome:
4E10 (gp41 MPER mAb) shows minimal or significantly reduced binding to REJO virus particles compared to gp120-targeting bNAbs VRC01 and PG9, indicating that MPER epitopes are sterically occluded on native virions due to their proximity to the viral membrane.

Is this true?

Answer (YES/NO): NO